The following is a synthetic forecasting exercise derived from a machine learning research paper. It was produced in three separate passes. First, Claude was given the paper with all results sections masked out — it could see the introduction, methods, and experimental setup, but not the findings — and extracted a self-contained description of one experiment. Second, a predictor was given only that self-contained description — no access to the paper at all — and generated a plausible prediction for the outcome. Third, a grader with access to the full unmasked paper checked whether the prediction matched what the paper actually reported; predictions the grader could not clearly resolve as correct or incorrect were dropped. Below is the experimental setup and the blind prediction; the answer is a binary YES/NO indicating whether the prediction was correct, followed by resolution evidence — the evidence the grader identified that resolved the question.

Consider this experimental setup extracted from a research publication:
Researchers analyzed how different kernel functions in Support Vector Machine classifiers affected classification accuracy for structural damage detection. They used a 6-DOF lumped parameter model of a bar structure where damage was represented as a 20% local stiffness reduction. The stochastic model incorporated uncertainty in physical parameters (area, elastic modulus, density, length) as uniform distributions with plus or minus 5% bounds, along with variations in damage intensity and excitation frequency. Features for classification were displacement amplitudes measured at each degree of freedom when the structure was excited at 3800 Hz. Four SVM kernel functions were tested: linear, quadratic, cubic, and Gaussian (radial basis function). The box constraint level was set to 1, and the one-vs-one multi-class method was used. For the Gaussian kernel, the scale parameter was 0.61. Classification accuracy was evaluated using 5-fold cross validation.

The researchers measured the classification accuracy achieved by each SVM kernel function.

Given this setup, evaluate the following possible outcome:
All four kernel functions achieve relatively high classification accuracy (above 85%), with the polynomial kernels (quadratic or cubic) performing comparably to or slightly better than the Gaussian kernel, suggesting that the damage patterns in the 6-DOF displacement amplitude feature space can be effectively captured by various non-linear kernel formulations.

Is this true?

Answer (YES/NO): NO